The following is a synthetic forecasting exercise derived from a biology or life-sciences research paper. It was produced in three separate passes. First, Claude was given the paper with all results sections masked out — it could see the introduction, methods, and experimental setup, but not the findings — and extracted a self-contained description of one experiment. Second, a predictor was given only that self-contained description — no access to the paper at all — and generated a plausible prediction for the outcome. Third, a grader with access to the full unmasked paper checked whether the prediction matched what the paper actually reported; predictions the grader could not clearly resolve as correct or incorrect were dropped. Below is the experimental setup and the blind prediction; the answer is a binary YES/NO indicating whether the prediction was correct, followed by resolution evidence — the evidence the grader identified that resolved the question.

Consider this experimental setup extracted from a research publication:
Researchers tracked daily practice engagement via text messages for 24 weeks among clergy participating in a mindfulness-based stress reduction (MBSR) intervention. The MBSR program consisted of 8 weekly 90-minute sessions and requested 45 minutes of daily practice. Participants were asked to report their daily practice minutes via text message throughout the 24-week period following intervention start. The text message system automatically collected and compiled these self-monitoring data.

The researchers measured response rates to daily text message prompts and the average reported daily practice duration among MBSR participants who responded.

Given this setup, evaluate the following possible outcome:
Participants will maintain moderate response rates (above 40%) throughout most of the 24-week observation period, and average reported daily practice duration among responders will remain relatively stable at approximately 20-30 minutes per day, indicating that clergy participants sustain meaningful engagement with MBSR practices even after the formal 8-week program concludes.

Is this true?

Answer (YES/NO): YES